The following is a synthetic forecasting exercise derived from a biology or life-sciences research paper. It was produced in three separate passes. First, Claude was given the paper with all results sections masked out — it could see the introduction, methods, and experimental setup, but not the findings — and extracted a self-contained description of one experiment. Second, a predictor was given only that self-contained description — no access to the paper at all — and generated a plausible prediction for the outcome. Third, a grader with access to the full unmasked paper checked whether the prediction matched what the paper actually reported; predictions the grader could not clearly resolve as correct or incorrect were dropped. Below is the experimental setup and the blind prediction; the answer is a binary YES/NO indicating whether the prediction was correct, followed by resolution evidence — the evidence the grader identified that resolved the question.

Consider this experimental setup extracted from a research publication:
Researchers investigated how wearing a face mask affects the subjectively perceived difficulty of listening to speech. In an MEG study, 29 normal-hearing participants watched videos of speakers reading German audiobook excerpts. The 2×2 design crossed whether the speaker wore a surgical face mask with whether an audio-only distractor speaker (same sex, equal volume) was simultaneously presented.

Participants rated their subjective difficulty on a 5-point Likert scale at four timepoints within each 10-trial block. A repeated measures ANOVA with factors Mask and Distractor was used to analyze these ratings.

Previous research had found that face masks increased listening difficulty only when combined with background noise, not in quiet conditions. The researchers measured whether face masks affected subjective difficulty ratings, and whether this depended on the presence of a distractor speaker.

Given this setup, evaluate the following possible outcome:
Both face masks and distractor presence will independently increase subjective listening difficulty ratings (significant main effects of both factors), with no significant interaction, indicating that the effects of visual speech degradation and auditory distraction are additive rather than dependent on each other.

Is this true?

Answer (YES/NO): YES